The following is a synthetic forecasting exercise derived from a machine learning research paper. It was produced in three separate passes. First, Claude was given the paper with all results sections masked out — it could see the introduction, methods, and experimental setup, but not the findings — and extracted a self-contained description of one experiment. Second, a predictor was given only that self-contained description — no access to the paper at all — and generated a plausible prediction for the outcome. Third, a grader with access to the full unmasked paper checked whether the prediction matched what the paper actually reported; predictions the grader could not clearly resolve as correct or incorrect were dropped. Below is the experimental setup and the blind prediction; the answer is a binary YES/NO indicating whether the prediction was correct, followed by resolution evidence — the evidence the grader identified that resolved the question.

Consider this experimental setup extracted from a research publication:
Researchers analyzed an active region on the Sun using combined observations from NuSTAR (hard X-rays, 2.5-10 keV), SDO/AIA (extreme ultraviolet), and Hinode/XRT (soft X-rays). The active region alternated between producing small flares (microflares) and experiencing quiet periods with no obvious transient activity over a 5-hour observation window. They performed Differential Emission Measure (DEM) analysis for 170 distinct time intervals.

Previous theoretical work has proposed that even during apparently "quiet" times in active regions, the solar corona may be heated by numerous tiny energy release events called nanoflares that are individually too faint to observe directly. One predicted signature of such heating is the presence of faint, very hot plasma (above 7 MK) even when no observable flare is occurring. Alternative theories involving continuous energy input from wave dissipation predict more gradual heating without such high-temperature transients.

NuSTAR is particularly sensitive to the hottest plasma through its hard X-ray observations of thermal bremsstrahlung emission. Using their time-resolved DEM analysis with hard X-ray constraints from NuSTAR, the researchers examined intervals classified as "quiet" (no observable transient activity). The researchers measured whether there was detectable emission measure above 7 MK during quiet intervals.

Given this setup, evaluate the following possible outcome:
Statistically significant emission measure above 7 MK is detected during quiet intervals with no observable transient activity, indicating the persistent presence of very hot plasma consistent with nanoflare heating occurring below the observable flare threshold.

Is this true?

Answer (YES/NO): NO